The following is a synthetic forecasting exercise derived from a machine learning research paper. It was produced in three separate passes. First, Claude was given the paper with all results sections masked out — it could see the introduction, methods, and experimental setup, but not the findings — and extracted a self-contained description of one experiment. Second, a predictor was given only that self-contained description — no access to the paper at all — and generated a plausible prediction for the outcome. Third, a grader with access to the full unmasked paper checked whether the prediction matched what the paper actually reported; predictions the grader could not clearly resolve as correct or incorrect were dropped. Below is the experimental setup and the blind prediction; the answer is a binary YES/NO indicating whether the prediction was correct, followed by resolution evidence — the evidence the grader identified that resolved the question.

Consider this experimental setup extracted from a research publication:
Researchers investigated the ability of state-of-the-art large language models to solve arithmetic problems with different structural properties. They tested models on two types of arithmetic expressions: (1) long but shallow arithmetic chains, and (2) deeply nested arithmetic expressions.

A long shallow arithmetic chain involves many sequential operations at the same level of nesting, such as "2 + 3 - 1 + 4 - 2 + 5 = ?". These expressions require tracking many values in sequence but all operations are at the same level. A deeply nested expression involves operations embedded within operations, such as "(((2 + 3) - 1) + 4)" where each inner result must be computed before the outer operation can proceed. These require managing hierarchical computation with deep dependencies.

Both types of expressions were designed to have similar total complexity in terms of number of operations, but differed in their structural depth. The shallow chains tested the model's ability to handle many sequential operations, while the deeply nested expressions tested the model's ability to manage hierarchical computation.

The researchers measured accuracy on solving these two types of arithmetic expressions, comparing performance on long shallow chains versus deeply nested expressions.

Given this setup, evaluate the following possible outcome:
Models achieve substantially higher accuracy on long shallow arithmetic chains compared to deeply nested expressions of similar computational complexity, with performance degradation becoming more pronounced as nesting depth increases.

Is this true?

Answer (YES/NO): YES